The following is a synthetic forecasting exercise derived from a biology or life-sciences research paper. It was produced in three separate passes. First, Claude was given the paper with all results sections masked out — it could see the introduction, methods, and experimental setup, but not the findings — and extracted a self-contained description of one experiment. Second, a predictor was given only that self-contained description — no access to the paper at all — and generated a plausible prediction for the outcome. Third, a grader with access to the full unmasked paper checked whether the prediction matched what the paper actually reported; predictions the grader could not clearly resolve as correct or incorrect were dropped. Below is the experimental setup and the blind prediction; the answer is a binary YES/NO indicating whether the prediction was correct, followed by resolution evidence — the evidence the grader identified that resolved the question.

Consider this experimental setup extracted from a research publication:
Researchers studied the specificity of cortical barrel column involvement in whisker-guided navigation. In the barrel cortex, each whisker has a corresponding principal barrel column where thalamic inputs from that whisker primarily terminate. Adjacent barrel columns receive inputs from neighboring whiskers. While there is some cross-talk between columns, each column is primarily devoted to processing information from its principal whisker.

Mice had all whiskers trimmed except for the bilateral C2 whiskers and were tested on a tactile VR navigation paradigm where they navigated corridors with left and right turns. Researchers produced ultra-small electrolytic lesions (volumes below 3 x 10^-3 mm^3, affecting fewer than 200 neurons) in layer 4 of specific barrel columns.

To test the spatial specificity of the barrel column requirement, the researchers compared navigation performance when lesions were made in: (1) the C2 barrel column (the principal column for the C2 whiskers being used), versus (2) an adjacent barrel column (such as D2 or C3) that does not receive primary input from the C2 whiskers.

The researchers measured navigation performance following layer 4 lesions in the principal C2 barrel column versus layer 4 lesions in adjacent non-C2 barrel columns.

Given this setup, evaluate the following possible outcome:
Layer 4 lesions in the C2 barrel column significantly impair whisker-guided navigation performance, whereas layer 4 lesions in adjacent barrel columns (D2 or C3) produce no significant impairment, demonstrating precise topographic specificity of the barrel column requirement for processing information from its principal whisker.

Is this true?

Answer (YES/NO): YES